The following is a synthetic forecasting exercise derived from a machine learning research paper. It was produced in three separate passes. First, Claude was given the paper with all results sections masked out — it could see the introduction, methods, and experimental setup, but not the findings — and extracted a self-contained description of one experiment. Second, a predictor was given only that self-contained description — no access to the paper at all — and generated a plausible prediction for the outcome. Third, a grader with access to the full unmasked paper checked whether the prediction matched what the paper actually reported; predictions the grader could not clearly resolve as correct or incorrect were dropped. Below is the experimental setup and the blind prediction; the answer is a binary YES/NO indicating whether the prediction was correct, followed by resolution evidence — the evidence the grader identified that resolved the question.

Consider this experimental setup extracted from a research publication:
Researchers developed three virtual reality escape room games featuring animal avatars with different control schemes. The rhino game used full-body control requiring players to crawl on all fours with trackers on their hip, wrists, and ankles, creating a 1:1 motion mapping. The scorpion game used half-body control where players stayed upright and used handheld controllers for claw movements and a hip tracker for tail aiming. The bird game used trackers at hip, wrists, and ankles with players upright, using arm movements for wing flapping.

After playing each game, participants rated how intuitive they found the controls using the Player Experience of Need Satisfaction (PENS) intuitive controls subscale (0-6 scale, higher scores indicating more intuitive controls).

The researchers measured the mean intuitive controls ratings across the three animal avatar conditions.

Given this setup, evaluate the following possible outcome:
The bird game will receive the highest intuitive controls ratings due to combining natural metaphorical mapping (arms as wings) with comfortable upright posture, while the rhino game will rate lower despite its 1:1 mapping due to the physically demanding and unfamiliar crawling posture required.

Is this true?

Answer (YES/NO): NO